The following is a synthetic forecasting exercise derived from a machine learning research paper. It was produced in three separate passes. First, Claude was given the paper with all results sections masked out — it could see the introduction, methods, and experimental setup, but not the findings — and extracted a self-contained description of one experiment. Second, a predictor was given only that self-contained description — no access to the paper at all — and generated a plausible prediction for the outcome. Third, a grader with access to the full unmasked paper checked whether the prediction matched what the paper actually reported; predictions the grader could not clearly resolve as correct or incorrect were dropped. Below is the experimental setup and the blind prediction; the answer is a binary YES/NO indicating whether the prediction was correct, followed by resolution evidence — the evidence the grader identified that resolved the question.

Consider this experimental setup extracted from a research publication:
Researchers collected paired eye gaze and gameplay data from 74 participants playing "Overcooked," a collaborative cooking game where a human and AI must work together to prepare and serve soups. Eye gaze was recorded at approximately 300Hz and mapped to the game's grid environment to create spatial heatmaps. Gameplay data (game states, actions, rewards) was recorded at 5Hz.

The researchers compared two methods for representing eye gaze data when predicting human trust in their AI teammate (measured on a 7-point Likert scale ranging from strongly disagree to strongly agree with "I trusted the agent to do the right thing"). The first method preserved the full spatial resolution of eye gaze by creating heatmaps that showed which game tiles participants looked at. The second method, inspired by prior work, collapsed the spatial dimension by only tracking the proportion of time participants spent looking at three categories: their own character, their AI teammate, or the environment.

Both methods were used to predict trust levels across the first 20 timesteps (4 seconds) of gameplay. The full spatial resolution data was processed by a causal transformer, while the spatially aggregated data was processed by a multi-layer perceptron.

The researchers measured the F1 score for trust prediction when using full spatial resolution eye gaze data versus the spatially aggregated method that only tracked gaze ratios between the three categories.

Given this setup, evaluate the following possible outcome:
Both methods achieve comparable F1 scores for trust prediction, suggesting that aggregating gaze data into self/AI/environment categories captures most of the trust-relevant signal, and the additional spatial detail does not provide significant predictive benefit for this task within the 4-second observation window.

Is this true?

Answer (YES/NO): NO